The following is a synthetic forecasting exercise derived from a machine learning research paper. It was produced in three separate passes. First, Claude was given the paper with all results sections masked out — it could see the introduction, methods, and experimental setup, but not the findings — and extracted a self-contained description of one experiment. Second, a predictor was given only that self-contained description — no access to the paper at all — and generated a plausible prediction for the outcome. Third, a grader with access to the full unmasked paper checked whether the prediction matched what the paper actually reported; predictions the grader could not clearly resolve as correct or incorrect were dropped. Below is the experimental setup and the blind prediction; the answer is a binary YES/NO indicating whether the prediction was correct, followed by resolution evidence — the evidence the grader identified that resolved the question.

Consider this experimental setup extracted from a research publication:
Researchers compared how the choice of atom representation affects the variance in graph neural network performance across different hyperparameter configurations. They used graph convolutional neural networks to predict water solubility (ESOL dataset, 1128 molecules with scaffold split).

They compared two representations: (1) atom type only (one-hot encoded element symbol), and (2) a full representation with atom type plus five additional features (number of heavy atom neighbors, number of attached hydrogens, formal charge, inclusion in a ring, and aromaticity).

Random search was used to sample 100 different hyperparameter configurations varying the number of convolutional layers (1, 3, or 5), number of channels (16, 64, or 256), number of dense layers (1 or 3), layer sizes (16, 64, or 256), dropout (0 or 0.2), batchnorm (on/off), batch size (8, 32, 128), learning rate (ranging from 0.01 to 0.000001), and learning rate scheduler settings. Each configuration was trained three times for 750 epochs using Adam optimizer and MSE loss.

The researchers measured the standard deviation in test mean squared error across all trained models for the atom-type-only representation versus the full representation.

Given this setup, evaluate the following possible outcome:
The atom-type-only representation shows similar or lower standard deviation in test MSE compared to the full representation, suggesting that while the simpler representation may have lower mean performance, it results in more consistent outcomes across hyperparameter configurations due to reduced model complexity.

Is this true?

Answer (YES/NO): YES